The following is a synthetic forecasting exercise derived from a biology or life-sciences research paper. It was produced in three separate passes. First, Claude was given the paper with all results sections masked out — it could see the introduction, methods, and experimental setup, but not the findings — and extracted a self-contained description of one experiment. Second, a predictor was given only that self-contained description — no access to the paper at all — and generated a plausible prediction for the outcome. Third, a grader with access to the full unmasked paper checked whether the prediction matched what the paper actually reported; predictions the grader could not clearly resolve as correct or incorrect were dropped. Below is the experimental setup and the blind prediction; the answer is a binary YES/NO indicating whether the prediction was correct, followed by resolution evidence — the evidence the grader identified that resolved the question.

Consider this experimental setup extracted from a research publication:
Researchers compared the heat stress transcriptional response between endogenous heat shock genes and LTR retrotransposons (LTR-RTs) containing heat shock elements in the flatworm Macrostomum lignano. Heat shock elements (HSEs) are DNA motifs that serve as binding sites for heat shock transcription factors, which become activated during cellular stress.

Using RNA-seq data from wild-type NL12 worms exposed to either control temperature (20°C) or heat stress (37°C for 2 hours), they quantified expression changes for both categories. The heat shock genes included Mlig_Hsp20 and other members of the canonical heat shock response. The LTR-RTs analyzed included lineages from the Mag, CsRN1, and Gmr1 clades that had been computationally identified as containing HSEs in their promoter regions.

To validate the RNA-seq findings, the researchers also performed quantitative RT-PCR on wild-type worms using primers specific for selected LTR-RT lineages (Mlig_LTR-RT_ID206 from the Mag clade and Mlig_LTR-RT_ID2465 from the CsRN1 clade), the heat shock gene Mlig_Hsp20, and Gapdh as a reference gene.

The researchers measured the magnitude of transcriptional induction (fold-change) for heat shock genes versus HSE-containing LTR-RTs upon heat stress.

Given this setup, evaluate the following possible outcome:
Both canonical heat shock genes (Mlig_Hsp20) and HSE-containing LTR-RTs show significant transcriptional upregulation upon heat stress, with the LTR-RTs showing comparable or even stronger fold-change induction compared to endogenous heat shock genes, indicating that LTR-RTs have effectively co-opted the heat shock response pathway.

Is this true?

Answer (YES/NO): YES